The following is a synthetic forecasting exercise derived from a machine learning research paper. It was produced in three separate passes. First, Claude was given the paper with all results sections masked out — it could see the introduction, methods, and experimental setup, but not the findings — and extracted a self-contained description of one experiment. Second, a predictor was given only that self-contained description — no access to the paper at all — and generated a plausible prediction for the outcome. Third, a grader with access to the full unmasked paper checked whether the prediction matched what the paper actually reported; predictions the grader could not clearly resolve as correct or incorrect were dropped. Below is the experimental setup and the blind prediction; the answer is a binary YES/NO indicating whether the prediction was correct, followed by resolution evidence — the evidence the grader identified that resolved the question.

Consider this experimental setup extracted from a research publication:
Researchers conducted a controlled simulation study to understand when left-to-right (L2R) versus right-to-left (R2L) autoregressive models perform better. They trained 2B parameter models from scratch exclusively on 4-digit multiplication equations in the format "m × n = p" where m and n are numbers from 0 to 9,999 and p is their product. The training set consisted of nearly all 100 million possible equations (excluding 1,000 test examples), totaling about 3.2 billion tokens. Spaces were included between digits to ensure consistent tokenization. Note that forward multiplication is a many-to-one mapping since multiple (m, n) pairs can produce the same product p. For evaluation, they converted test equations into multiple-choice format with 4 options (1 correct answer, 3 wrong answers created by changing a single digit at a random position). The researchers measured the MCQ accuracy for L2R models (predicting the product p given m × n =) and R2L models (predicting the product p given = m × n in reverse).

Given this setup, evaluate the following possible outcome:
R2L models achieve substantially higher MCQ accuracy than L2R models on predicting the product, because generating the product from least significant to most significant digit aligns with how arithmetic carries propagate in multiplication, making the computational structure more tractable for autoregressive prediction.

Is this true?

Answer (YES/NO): NO